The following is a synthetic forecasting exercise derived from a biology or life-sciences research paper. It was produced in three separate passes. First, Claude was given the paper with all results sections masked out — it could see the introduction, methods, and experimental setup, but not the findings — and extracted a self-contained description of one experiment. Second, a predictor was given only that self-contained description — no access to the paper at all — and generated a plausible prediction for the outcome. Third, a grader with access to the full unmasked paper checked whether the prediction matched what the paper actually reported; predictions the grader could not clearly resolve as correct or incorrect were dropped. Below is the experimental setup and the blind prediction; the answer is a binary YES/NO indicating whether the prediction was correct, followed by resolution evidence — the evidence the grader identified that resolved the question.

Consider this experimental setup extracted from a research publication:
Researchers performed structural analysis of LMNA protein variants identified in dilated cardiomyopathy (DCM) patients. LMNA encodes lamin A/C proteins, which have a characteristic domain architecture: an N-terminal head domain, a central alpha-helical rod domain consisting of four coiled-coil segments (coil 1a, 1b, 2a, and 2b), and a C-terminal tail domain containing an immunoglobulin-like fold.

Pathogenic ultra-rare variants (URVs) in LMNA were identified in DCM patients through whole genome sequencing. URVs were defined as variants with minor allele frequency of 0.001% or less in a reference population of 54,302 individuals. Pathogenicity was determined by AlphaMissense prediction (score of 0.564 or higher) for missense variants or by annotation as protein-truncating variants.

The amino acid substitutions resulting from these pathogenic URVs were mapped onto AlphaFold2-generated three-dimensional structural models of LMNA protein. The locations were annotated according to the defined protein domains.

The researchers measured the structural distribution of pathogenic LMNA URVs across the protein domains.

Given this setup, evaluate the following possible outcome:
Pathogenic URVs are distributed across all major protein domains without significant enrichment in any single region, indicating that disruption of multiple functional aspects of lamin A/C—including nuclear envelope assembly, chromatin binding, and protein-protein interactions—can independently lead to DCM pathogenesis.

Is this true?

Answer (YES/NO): NO